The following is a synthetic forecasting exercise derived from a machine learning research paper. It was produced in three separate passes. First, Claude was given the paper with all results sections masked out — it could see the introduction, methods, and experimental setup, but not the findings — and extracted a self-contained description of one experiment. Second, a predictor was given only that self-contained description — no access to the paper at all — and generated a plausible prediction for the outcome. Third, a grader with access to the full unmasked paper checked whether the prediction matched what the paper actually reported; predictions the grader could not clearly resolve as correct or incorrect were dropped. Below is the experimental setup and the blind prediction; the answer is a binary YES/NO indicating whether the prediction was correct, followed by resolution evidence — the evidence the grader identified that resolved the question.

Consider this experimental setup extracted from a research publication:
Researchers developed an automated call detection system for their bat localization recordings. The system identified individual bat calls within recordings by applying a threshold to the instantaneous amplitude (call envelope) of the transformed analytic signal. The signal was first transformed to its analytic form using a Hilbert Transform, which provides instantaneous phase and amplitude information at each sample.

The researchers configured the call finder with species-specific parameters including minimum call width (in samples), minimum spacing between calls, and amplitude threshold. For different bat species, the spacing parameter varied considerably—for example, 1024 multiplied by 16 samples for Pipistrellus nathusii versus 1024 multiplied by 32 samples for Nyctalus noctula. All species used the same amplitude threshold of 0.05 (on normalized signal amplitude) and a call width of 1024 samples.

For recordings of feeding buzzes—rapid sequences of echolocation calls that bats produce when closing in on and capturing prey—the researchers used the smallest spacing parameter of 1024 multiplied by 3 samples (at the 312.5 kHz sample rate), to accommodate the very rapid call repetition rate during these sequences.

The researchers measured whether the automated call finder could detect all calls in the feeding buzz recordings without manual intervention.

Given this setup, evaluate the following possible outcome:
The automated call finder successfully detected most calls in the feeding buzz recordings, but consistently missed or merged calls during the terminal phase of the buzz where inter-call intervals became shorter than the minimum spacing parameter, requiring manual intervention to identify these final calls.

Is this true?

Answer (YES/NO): NO